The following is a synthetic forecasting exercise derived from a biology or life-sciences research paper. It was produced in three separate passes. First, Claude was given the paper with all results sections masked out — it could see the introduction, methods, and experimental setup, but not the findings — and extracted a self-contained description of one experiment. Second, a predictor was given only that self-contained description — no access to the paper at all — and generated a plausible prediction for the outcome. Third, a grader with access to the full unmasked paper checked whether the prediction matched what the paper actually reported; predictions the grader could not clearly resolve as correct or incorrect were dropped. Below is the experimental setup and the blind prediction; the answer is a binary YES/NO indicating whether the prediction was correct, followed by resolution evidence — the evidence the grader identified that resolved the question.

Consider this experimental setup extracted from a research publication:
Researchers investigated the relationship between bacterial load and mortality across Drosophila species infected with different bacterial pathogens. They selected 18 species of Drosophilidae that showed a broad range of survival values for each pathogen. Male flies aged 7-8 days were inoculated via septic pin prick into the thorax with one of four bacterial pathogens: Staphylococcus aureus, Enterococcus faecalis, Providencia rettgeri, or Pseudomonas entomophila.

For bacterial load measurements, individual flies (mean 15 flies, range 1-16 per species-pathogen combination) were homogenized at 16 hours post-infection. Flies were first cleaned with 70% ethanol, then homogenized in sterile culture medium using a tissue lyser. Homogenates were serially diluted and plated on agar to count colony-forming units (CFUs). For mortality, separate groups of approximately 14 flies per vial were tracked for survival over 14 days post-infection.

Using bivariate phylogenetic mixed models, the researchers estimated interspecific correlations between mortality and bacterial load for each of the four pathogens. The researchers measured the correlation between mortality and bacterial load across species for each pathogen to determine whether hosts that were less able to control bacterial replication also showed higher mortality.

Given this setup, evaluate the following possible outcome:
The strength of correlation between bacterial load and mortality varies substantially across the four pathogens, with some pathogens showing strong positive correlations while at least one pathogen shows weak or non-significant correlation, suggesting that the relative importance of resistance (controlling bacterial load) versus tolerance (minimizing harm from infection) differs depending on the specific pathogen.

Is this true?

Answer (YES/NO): YES